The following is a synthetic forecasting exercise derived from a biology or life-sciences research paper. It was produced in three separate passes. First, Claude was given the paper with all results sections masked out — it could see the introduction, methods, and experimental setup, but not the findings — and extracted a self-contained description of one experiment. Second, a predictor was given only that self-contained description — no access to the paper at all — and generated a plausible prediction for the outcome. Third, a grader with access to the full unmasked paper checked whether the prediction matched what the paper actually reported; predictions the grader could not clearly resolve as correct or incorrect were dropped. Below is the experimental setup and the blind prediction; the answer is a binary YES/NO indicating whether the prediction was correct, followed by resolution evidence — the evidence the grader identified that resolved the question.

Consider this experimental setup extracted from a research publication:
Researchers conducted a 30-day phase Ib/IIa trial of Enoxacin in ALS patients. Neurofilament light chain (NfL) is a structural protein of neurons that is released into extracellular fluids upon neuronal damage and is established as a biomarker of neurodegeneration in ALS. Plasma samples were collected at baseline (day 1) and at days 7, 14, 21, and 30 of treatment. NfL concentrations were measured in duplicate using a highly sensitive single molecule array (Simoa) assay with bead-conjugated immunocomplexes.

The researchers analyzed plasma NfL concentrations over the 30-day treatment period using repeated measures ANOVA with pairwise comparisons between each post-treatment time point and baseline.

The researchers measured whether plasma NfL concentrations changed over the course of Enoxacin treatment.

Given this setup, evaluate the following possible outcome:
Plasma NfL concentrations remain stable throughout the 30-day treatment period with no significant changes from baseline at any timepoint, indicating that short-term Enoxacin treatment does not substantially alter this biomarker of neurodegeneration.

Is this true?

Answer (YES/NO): YES